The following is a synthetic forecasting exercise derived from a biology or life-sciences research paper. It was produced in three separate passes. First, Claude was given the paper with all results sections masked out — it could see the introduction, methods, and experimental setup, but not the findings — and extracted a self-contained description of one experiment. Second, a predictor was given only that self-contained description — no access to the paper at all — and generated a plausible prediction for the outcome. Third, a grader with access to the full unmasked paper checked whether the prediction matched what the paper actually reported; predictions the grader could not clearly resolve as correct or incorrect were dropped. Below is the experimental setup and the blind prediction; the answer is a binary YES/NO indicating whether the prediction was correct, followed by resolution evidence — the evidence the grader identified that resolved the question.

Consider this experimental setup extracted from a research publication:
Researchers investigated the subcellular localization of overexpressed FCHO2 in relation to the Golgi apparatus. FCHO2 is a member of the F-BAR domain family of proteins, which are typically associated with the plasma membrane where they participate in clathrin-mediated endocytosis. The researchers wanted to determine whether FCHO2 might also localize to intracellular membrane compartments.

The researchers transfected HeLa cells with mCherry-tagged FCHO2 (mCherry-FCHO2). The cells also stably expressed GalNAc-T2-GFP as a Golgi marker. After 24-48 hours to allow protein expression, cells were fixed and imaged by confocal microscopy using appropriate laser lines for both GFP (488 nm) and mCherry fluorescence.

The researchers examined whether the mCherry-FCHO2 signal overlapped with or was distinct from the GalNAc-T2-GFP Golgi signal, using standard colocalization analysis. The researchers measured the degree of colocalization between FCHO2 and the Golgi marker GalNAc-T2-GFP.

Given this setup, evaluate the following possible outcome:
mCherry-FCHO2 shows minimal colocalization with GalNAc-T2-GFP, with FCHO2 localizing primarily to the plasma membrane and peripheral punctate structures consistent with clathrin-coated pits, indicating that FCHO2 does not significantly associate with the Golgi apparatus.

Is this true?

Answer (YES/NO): NO